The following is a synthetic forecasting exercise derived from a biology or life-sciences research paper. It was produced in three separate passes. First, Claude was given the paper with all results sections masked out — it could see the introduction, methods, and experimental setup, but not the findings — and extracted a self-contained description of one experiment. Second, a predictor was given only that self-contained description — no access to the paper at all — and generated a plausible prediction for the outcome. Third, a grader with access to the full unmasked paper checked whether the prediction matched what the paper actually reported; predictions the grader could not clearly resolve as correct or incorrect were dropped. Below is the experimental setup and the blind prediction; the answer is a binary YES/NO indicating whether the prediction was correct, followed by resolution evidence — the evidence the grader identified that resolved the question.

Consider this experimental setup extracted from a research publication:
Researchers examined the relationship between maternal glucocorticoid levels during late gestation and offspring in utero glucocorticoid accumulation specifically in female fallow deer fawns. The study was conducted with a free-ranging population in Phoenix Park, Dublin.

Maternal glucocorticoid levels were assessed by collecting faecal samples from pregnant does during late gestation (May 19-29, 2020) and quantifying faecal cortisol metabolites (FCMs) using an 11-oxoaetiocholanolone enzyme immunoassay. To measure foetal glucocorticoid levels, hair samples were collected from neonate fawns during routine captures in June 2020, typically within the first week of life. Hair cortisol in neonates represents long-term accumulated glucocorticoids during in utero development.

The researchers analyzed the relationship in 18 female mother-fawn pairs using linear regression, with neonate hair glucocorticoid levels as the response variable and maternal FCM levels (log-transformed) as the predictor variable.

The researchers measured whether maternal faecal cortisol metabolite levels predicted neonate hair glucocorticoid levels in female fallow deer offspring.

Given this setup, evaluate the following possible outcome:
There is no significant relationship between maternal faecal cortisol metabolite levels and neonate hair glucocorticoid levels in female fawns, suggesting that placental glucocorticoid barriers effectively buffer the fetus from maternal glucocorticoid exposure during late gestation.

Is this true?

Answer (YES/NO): NO